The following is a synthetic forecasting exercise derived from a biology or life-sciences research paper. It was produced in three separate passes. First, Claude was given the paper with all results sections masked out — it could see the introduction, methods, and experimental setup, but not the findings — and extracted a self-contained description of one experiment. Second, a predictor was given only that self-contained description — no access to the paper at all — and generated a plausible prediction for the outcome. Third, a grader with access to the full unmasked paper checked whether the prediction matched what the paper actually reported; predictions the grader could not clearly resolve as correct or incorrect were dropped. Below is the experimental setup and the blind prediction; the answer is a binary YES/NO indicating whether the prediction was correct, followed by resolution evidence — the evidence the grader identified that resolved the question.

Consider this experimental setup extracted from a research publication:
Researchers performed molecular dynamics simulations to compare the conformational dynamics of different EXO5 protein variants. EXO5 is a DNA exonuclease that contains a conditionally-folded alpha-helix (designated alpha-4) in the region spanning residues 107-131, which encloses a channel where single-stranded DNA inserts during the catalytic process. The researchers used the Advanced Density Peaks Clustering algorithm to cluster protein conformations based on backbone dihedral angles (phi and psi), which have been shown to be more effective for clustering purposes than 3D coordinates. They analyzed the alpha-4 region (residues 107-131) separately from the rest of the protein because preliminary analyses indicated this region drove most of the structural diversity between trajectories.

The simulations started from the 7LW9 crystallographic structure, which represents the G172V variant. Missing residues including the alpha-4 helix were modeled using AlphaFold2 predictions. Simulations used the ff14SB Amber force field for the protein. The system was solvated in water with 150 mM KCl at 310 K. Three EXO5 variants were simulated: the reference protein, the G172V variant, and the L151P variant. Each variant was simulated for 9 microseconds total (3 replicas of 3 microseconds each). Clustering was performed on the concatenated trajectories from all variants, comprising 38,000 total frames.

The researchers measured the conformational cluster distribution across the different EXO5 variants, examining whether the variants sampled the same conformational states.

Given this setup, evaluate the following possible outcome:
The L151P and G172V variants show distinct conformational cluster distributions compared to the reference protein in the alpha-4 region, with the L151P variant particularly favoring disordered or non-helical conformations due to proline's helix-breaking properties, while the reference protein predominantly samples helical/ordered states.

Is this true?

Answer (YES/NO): NO